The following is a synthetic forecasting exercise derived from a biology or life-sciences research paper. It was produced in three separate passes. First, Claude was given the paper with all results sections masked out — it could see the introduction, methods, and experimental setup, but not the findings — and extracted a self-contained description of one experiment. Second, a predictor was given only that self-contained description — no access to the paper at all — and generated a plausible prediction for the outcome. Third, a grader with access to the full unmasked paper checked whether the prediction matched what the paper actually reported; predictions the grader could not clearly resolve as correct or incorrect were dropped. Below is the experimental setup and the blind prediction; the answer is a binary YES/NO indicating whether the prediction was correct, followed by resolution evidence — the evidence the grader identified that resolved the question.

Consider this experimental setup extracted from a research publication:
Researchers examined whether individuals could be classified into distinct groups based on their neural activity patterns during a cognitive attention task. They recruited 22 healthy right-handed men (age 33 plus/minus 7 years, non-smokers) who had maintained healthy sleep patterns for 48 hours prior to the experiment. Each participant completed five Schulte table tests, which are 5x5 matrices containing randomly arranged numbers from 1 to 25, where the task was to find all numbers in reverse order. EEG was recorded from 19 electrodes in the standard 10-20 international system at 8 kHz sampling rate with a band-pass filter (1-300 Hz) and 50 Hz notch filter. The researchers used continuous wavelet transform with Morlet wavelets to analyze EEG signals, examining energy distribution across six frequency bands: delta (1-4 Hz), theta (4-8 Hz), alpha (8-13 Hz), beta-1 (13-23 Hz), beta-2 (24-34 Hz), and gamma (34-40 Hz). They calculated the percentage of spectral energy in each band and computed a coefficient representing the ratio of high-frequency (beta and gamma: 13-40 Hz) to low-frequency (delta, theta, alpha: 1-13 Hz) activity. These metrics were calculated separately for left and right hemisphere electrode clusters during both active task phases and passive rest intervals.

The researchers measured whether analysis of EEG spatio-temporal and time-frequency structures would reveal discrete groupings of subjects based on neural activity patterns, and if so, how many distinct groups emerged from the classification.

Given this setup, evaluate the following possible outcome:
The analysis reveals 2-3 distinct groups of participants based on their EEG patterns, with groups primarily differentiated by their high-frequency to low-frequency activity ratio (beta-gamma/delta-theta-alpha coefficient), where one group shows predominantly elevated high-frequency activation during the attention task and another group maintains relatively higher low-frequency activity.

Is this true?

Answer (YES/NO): NO